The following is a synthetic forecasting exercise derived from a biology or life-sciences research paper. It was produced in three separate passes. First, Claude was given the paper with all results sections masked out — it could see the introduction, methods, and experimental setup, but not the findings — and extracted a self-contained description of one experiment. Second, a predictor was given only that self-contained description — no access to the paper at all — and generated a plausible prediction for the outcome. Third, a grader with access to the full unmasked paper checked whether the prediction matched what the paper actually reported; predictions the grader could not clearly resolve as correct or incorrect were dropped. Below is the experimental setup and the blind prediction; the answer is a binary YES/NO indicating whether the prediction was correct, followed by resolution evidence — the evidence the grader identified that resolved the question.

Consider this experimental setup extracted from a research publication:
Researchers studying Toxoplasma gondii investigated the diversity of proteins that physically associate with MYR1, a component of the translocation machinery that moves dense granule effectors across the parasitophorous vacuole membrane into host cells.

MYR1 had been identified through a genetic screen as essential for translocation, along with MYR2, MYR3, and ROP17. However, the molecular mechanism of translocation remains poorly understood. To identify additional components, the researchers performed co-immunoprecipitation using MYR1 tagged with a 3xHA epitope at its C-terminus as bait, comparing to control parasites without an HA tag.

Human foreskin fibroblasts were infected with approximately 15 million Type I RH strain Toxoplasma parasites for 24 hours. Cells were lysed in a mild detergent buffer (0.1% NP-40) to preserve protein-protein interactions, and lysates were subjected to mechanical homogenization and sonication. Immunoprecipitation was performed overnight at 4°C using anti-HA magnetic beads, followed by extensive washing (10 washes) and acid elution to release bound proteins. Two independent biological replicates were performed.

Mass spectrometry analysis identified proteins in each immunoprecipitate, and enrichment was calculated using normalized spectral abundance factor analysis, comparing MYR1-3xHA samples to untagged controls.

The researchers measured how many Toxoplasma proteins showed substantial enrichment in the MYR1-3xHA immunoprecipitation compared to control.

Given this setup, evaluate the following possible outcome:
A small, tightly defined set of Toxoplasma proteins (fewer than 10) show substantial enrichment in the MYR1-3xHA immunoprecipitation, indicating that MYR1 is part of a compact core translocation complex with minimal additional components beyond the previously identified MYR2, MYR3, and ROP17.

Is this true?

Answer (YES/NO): NO